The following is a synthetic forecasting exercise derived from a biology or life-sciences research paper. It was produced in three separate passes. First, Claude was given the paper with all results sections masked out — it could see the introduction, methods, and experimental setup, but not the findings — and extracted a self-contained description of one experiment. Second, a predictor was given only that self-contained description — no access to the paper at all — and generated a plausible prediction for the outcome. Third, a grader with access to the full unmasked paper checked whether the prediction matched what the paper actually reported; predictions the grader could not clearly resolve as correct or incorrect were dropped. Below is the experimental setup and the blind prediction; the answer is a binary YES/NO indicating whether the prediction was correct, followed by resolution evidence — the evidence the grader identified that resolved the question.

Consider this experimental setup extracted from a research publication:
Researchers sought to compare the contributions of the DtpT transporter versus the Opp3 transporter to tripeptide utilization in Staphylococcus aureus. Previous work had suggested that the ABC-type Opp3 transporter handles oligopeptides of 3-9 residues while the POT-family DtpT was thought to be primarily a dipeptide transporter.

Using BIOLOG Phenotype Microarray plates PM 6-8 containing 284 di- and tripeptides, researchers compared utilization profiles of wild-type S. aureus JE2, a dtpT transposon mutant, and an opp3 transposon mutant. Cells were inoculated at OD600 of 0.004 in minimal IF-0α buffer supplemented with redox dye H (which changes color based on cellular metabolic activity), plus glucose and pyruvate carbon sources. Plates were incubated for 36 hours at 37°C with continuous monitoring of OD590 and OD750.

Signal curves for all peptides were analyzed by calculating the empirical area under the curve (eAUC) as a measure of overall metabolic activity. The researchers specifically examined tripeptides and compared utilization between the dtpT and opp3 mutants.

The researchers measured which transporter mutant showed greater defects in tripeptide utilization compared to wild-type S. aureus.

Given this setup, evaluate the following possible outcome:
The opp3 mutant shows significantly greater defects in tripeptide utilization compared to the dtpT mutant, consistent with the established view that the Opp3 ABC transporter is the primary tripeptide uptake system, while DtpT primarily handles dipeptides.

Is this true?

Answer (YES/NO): NO